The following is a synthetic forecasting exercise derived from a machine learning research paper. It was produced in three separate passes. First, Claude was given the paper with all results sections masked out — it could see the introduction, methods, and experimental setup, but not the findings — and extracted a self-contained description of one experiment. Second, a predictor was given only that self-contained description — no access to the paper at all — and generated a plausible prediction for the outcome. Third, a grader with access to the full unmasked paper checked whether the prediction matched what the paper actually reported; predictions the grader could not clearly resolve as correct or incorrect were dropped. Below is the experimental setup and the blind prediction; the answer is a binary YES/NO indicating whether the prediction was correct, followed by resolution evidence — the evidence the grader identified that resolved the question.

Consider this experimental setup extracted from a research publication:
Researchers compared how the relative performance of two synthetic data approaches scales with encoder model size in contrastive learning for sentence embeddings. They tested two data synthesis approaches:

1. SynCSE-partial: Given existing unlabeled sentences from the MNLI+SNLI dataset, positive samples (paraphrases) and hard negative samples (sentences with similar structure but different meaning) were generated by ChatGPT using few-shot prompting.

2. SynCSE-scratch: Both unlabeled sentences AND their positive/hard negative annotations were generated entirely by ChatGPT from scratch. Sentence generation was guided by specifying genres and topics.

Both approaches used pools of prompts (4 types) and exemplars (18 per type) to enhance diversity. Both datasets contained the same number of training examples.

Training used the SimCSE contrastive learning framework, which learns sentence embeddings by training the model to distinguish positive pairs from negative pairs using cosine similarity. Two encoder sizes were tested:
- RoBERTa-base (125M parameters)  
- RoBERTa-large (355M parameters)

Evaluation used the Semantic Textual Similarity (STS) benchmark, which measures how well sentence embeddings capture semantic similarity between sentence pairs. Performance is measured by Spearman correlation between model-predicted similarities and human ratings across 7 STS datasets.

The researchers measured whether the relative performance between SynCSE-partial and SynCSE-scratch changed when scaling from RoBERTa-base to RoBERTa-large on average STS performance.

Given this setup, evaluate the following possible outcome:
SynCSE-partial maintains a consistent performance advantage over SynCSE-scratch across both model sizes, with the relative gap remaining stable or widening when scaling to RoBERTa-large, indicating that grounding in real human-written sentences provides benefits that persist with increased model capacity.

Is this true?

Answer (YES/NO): NO